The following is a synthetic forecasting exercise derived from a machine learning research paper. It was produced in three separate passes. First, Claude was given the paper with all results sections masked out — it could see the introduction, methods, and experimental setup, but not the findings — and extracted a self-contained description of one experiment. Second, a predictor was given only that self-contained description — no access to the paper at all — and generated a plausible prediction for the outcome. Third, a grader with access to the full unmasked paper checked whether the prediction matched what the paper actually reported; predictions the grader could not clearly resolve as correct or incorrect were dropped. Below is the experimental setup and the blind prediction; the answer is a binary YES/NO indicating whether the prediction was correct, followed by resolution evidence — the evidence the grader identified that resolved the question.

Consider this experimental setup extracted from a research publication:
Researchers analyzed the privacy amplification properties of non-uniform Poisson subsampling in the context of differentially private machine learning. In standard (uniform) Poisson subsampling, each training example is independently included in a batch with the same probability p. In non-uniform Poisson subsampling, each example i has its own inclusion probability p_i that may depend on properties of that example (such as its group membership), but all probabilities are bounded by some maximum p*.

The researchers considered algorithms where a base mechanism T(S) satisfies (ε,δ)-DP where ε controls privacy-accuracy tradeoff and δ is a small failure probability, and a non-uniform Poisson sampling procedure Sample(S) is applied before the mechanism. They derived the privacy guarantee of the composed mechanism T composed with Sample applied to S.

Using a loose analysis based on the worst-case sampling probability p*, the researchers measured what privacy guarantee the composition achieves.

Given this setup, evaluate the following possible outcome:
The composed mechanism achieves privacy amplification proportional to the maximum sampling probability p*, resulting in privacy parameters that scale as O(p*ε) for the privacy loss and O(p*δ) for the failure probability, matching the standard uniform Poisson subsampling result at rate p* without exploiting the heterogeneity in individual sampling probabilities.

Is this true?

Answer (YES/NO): YES